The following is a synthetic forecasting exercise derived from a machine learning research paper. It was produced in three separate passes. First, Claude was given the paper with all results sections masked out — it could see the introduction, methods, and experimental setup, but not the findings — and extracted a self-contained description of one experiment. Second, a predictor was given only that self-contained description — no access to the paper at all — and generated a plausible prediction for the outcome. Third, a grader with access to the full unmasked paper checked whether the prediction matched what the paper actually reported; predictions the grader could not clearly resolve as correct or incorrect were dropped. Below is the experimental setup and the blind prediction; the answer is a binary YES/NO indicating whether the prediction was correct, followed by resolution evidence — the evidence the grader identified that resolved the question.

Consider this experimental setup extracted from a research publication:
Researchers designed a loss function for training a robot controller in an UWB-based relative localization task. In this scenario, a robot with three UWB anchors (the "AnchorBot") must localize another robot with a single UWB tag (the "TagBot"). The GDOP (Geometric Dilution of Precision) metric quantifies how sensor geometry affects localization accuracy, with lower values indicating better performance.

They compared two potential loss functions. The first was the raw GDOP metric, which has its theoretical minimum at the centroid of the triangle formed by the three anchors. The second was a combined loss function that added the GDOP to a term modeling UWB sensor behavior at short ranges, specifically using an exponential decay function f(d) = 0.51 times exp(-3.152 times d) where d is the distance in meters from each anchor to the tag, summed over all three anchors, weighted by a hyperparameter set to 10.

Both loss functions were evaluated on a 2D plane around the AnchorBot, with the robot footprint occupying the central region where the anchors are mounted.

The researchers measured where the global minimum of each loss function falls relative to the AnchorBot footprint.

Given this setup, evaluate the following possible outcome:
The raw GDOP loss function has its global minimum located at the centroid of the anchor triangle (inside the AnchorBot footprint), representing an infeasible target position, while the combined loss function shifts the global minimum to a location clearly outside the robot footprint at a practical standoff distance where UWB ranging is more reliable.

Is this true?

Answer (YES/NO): YES